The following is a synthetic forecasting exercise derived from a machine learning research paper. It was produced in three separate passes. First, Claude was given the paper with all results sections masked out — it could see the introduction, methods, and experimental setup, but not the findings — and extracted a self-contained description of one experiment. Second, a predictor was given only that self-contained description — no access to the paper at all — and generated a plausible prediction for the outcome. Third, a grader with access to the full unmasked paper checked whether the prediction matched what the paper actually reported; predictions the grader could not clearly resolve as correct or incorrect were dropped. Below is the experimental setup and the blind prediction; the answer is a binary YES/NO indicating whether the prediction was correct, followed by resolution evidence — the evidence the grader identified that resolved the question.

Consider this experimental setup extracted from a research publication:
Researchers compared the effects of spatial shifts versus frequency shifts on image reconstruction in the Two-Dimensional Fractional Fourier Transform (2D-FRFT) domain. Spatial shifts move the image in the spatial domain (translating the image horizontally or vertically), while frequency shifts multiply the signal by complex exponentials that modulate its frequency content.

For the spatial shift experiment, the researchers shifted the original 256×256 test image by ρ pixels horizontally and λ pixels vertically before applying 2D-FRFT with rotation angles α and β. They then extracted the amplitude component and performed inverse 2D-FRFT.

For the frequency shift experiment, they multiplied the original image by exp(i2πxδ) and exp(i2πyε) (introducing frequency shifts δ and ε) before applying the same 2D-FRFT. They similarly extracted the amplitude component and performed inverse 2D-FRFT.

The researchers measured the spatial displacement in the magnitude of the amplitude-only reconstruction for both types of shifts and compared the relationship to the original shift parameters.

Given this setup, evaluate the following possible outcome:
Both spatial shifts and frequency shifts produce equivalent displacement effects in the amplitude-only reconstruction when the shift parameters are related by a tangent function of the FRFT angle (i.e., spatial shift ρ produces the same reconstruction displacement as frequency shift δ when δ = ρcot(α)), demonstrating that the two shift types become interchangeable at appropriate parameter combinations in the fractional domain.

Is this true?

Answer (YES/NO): NO